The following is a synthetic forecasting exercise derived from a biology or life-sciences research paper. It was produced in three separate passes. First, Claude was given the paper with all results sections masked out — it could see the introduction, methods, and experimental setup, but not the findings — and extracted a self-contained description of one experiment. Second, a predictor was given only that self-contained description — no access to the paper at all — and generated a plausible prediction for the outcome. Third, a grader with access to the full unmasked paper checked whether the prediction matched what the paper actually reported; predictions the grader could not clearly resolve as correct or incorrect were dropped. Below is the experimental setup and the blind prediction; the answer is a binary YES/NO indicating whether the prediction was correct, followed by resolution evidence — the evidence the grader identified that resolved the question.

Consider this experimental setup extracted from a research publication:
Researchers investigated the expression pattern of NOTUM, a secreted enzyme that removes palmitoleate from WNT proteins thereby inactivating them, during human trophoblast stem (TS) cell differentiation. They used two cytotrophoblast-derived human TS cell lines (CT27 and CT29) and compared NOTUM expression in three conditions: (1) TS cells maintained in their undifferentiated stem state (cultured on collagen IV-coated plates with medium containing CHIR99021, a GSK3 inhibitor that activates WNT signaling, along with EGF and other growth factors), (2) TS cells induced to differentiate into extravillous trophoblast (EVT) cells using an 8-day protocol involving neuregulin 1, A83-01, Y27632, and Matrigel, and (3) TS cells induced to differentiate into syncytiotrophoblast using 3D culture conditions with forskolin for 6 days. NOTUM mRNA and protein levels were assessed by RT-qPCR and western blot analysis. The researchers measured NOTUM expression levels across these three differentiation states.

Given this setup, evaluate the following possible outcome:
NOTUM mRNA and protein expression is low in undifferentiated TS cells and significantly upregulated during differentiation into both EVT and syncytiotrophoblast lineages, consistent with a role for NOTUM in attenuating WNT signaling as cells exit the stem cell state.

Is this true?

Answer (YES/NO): NO